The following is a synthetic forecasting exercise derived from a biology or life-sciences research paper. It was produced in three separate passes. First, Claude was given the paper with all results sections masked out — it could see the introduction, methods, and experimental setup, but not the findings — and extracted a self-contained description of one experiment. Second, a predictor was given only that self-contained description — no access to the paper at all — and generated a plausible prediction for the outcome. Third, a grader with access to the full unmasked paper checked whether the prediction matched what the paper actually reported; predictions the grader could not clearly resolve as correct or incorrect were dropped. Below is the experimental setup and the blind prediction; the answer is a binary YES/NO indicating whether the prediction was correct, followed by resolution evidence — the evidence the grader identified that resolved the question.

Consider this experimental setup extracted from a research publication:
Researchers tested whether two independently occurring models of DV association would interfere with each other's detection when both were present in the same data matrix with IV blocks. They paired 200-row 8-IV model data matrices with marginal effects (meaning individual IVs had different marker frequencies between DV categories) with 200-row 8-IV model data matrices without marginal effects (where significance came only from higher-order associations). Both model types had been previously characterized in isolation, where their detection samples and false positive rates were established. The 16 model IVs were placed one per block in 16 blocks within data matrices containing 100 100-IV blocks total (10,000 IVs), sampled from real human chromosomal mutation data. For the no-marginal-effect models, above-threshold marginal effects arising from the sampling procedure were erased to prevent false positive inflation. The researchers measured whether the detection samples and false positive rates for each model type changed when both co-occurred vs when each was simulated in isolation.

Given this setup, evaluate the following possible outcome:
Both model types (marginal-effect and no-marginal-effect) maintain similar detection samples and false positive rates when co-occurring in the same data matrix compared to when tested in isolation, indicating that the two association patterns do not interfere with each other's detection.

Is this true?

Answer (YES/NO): YES